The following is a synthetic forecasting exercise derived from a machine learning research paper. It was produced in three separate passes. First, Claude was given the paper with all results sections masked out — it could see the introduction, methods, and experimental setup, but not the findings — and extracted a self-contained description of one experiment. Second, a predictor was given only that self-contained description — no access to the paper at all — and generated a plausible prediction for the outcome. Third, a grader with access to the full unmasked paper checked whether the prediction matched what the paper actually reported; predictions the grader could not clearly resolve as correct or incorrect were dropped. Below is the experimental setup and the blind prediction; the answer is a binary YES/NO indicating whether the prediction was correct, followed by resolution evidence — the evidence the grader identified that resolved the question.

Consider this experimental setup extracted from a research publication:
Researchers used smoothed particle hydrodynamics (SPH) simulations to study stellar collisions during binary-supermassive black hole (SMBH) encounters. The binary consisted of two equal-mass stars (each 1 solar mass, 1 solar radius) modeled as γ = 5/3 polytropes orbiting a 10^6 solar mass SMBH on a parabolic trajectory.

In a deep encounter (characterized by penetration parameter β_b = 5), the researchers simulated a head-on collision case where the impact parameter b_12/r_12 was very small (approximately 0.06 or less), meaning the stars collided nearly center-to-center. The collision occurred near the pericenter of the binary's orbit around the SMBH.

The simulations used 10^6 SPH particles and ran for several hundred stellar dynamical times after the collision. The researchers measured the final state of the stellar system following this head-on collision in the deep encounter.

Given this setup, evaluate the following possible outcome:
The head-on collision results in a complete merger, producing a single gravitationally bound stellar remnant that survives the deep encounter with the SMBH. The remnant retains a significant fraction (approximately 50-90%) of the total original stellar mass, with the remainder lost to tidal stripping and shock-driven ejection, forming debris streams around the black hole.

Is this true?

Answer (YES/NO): NO